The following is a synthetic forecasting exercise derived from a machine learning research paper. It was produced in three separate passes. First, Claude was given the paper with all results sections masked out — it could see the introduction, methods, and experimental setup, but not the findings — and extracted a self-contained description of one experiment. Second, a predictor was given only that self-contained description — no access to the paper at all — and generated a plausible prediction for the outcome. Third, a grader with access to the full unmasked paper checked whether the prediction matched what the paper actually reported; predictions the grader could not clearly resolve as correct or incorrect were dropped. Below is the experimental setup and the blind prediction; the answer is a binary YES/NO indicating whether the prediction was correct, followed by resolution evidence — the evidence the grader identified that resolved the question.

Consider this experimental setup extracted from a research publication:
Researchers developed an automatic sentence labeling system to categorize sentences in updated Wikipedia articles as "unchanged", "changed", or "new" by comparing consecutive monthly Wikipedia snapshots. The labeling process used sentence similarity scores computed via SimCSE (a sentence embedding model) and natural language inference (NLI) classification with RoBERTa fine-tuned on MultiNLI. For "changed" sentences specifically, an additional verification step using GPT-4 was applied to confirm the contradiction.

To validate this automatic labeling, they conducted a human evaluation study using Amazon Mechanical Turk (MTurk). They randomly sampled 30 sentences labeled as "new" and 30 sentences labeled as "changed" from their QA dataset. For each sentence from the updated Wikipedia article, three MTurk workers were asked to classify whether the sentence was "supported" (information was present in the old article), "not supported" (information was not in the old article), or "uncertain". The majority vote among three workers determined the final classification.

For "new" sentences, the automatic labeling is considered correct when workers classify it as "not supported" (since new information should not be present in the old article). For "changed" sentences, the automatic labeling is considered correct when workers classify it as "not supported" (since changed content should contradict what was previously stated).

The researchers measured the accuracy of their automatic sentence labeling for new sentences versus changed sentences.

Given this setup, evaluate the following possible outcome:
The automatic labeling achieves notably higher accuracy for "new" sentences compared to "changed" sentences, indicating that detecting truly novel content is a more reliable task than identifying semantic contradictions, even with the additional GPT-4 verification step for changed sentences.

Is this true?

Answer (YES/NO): NO